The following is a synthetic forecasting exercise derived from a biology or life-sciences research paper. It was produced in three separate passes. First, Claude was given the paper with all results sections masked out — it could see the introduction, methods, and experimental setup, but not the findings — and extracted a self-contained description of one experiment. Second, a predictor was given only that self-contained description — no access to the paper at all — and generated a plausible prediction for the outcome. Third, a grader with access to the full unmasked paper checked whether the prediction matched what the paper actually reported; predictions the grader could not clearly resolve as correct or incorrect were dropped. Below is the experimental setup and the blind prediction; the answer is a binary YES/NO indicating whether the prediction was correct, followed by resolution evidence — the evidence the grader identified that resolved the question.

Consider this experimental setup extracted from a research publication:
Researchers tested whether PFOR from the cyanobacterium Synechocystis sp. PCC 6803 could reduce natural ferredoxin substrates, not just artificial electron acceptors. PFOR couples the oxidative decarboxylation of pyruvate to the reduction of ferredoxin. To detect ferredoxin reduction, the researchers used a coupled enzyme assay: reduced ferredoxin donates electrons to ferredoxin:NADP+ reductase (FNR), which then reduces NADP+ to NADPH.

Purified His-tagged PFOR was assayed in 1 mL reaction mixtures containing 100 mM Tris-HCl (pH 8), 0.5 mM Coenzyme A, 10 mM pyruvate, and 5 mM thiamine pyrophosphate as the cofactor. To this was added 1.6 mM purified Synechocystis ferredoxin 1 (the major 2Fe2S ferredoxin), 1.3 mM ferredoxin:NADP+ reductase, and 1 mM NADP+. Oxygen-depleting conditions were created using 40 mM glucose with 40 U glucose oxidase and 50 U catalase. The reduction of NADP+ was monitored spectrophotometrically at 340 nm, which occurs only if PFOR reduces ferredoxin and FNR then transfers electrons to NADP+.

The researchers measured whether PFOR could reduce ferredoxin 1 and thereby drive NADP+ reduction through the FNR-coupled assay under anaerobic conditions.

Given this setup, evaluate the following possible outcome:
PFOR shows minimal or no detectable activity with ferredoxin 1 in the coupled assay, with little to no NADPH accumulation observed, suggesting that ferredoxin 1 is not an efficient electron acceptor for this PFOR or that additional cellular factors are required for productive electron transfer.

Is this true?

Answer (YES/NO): NO